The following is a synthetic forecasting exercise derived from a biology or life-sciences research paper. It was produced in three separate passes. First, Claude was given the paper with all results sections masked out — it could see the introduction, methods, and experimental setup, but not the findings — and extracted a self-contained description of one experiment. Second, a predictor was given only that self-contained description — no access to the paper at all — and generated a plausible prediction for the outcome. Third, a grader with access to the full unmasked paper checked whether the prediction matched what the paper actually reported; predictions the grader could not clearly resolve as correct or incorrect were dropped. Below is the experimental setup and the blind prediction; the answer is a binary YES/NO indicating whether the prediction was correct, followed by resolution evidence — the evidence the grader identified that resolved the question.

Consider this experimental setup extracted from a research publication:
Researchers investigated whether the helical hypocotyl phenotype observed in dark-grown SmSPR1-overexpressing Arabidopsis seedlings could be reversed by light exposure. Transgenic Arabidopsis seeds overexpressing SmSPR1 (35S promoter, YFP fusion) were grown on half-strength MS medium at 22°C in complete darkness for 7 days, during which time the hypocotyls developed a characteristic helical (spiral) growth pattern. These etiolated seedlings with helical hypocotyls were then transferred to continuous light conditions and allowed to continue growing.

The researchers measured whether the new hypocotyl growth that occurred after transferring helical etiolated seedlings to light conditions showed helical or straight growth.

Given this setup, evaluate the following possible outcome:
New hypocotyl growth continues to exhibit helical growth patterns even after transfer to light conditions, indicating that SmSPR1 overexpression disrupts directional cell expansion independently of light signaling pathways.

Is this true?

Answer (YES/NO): NO